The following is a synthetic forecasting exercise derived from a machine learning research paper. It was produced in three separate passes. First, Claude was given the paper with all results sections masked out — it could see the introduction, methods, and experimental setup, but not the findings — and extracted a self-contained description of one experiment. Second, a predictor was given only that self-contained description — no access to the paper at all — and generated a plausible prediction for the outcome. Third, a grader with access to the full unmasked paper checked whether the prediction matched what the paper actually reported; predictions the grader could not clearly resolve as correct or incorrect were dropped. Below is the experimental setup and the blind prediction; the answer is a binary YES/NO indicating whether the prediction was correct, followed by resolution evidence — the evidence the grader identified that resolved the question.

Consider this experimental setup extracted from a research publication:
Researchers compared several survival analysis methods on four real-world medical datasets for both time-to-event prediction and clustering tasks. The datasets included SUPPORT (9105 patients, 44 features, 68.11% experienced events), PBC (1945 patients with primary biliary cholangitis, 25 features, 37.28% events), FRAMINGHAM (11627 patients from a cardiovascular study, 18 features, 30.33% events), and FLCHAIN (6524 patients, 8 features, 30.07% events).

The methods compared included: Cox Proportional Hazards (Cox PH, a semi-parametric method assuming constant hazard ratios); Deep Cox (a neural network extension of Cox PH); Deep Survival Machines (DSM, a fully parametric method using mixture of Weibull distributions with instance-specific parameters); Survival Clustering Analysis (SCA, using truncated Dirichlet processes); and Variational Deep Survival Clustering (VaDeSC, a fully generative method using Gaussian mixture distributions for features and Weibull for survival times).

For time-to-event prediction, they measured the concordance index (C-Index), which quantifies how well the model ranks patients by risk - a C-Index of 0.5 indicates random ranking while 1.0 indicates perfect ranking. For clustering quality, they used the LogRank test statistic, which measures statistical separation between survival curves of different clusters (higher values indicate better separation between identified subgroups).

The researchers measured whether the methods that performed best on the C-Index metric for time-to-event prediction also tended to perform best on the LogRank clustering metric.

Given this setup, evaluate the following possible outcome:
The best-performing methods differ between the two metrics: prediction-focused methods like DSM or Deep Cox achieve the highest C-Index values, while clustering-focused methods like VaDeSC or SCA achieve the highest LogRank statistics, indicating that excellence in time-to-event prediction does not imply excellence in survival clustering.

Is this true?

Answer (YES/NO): NO